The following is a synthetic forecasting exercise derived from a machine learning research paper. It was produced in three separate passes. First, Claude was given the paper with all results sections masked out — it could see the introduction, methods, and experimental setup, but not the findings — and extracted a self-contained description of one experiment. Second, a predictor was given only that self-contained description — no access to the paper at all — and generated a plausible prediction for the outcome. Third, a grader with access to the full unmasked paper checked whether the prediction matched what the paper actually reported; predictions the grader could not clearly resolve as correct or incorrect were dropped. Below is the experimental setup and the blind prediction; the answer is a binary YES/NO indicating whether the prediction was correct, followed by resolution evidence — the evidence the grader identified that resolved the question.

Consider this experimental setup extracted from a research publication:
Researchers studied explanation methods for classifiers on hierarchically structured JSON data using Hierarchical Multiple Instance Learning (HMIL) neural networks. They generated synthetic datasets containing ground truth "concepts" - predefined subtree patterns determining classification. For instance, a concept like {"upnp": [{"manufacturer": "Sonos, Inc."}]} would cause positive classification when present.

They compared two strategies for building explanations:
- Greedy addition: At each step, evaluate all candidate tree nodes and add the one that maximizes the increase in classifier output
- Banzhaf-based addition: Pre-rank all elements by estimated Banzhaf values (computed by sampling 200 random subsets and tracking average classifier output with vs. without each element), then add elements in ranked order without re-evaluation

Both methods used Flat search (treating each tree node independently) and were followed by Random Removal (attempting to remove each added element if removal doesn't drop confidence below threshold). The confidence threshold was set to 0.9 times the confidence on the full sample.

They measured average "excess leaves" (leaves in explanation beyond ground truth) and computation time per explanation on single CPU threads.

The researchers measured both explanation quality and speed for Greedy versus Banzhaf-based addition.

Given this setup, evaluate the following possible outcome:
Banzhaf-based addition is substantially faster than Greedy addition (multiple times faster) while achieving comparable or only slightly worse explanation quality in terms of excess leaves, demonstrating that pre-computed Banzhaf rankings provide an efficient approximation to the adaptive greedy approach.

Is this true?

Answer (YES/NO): YES